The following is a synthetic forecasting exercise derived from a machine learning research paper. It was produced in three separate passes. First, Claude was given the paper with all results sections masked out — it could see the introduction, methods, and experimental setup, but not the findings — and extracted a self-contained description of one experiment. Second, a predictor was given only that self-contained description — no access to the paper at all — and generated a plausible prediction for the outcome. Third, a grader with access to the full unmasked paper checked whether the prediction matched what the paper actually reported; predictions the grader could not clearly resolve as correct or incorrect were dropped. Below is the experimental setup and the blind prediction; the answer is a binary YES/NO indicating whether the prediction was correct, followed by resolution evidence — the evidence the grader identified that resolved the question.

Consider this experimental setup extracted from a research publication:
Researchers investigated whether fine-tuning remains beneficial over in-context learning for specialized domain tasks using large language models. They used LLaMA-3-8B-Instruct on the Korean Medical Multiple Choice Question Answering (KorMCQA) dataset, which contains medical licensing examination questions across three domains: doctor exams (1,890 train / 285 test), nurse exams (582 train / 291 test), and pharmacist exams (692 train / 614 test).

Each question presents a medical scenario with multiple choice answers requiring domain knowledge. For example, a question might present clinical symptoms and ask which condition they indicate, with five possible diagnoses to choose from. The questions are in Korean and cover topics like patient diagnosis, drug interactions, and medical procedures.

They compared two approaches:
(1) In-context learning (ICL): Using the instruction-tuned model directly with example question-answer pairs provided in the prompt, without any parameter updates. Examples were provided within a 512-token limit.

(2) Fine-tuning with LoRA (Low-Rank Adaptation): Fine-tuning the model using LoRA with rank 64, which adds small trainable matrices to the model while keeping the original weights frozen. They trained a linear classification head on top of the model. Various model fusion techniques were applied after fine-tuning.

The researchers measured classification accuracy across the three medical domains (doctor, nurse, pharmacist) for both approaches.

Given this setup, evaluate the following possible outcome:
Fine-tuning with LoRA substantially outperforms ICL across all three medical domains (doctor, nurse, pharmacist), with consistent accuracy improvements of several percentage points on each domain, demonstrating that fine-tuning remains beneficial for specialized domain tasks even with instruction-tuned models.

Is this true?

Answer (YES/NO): NO